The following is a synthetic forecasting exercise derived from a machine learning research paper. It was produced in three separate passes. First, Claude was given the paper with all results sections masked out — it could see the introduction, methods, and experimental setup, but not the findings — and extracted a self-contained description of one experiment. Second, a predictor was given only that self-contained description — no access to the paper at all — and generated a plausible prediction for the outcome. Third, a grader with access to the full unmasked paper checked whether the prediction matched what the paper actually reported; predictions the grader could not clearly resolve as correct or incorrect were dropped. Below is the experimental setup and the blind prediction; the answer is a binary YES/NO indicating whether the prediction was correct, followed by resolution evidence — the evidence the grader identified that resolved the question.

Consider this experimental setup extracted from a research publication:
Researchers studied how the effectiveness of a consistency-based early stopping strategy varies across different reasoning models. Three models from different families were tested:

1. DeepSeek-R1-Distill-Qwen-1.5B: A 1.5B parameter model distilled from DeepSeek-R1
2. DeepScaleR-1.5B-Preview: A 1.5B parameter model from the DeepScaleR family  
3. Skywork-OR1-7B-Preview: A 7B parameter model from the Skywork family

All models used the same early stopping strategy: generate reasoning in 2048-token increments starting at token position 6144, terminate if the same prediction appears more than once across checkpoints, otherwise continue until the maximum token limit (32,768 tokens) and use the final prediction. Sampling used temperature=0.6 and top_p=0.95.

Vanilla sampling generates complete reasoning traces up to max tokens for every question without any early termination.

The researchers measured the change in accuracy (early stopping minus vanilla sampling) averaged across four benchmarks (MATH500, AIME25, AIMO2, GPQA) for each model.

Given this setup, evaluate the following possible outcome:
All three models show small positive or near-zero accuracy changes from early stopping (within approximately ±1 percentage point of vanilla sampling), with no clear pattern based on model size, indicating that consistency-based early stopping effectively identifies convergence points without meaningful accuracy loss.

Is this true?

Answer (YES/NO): NO